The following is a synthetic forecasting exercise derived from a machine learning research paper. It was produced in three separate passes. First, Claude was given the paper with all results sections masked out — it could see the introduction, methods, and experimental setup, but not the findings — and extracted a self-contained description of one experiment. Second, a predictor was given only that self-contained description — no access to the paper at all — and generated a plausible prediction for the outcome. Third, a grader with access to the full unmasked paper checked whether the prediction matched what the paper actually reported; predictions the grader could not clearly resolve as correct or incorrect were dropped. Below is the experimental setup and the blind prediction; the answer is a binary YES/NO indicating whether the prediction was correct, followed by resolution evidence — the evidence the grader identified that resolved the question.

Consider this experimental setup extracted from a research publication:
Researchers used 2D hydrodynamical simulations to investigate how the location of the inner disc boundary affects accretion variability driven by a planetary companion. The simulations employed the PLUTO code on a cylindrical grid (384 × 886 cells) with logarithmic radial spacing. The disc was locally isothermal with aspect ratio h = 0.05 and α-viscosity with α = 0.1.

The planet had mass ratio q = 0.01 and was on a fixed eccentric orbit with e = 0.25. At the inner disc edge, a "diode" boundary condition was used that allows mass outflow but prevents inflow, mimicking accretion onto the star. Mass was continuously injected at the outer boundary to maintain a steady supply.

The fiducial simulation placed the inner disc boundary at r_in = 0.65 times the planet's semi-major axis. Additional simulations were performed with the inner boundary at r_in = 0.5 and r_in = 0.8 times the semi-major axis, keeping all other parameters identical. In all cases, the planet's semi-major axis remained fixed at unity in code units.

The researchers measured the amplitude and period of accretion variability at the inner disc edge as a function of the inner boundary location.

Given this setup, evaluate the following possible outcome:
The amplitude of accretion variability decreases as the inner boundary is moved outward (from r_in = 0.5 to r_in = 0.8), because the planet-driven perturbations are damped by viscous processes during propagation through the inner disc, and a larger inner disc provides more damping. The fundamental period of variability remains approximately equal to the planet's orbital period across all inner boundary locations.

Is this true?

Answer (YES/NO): NO